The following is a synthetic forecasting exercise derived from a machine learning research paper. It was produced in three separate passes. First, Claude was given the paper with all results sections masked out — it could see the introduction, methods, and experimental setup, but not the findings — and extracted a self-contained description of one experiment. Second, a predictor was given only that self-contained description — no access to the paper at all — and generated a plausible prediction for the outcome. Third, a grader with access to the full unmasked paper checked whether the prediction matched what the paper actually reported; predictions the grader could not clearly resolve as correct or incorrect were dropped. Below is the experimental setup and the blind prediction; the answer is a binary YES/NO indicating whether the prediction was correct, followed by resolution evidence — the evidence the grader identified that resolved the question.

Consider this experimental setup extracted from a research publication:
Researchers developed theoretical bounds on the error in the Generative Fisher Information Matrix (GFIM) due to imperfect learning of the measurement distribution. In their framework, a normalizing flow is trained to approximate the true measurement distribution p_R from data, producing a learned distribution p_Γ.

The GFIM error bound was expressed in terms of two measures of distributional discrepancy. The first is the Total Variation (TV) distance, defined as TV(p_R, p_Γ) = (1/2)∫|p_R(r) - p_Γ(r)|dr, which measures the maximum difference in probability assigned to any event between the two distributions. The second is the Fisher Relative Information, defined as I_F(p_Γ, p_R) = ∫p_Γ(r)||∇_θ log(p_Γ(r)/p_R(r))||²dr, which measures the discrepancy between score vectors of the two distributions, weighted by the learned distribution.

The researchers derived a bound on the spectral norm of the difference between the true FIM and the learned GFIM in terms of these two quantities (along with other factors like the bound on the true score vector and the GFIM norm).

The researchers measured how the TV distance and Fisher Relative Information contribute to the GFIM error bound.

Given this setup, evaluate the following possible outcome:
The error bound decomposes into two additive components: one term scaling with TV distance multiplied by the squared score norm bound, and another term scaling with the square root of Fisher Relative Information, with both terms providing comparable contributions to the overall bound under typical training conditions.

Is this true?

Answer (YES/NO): NO